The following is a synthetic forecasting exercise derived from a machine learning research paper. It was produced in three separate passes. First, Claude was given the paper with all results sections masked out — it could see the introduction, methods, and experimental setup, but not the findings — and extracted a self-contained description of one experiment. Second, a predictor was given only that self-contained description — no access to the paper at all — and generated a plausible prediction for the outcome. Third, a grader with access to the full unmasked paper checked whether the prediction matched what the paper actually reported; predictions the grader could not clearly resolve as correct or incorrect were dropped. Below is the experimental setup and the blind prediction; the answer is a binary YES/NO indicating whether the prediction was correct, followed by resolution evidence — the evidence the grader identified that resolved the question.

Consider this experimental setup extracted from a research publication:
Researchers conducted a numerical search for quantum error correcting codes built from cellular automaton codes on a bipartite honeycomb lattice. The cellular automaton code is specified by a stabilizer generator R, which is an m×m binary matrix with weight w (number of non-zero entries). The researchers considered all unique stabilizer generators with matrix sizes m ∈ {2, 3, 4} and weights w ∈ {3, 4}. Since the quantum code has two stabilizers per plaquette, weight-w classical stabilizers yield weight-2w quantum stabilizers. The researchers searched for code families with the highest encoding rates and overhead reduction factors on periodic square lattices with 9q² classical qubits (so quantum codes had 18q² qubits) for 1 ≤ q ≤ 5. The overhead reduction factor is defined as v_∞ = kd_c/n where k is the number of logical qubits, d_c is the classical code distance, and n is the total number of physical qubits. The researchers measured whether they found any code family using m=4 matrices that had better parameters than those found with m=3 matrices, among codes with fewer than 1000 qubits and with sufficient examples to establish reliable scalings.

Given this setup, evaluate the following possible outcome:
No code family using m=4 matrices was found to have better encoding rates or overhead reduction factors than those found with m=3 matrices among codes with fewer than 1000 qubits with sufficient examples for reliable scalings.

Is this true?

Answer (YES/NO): YES